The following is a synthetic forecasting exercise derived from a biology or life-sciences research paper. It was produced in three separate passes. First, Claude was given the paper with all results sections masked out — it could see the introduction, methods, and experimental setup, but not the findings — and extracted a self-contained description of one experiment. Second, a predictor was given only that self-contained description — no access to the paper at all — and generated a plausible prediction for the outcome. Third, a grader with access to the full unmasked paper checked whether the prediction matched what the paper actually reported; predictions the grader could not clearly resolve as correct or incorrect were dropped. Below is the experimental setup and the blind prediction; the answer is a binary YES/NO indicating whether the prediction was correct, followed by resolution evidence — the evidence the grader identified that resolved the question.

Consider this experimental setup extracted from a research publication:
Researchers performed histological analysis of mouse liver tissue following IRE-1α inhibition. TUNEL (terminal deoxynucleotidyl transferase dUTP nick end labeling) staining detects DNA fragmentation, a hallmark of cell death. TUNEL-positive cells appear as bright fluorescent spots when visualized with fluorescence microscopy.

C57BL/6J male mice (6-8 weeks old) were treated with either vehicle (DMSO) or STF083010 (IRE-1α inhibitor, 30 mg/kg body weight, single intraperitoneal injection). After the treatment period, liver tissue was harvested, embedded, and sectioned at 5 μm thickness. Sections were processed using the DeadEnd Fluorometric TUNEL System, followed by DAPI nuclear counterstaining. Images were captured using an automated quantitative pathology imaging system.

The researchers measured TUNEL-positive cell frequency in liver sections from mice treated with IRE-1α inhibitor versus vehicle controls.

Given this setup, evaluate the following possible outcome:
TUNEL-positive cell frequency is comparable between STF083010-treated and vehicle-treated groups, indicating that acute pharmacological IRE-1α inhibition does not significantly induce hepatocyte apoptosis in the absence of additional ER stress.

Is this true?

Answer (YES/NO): NO